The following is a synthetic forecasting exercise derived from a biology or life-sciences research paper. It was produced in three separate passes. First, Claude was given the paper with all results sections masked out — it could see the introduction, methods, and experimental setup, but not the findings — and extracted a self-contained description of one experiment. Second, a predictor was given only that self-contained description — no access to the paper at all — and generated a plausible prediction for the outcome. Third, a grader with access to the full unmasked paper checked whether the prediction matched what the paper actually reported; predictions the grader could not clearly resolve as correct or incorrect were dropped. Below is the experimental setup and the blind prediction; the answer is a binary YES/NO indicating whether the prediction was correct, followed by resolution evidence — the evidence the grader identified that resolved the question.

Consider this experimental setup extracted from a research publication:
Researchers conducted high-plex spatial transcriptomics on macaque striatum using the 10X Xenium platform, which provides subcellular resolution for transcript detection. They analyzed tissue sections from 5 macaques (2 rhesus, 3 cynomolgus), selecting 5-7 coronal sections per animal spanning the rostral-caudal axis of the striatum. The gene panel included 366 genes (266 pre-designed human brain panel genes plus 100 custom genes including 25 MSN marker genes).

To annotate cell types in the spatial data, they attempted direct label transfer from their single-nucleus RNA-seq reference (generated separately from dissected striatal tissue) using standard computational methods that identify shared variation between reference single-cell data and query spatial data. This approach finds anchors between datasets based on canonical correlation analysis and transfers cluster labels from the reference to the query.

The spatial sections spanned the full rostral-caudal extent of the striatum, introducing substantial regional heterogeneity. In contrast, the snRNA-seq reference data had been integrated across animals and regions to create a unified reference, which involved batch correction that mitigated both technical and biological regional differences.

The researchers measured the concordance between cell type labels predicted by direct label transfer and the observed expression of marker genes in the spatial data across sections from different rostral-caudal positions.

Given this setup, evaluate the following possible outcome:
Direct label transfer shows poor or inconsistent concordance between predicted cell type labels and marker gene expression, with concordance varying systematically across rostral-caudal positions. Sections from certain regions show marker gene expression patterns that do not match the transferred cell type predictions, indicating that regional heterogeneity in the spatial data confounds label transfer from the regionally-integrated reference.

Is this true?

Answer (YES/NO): YES